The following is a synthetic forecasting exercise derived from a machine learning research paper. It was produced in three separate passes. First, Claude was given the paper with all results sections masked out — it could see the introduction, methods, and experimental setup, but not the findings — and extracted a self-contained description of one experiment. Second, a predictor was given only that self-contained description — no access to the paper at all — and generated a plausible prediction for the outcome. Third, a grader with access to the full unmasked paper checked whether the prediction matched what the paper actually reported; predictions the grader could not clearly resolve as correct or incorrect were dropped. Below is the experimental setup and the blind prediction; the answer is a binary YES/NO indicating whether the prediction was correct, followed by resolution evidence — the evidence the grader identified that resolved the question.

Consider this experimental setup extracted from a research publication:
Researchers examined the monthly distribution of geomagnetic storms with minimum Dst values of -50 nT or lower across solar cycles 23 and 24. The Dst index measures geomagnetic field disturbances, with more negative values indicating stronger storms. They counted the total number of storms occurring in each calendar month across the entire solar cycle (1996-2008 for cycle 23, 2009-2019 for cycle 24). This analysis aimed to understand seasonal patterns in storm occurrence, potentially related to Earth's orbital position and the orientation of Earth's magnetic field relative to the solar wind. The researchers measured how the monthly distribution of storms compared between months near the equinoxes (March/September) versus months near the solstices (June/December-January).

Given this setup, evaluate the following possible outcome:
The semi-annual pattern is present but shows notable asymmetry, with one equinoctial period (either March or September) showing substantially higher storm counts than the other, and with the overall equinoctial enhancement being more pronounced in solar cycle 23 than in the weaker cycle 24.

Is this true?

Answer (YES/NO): NO